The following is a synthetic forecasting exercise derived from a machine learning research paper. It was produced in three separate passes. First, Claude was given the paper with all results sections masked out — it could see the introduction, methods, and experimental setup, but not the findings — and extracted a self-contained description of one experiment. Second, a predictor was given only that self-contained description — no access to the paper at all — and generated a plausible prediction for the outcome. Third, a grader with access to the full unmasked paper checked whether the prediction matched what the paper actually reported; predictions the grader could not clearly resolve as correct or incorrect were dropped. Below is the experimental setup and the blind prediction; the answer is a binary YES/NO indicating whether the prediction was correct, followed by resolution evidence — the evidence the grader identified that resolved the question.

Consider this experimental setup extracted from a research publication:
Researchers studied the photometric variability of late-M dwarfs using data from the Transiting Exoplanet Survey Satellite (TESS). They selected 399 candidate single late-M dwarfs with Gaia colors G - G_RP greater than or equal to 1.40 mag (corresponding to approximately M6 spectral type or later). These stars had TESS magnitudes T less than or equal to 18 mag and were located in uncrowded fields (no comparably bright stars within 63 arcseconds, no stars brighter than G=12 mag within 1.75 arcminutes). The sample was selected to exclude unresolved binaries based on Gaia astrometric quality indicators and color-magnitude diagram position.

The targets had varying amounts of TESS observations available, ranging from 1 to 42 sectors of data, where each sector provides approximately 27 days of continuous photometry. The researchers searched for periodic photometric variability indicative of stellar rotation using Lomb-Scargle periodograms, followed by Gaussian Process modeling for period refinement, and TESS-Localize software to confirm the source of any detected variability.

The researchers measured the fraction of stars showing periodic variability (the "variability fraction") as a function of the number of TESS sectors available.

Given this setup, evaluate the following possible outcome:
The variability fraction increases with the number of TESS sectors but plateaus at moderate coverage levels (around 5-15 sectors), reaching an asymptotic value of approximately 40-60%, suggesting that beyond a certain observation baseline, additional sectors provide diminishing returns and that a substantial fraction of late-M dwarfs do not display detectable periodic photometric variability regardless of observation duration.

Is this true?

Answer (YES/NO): YES